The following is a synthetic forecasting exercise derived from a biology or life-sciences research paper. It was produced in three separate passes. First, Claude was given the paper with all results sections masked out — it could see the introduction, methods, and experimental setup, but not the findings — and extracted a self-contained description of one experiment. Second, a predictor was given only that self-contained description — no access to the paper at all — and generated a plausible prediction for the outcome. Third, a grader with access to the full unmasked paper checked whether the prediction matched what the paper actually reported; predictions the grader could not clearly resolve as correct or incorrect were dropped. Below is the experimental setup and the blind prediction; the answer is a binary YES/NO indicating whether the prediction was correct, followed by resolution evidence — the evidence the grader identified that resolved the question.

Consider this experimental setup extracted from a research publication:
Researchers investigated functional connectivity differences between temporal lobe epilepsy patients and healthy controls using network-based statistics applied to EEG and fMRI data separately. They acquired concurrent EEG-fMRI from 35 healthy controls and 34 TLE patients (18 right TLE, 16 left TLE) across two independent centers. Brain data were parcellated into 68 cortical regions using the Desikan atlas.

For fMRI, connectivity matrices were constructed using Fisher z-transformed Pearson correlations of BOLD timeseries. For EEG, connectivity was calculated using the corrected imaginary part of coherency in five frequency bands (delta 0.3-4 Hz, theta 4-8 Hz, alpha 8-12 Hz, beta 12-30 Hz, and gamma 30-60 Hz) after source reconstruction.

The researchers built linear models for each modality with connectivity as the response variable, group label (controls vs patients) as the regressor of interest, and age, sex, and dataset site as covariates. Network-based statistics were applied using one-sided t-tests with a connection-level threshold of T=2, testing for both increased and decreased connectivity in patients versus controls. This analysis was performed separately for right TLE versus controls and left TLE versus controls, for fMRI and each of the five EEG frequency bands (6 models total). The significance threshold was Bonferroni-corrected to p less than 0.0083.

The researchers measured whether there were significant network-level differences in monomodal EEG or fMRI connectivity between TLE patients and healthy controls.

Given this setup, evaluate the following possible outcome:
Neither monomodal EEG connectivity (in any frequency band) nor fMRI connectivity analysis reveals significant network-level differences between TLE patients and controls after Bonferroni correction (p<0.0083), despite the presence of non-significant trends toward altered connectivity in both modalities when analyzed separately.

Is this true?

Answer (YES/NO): YES